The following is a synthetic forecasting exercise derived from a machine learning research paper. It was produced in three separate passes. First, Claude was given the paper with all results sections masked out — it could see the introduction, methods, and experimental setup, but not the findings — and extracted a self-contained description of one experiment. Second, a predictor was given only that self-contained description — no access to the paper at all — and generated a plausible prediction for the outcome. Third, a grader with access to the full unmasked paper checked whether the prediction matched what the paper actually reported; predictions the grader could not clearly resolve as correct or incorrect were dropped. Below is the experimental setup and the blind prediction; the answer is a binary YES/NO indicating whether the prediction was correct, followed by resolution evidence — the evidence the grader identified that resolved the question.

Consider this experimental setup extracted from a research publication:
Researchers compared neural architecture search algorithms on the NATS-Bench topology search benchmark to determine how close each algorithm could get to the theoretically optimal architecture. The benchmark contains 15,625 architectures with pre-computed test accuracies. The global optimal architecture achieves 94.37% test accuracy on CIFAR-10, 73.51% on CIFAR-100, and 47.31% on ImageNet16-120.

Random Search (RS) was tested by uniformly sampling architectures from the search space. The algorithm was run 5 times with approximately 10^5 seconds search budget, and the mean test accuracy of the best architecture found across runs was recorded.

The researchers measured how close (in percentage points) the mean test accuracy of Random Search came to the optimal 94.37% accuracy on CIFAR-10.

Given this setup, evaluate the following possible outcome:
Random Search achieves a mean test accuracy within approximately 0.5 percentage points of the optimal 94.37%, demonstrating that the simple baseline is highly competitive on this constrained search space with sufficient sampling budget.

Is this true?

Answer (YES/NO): NO